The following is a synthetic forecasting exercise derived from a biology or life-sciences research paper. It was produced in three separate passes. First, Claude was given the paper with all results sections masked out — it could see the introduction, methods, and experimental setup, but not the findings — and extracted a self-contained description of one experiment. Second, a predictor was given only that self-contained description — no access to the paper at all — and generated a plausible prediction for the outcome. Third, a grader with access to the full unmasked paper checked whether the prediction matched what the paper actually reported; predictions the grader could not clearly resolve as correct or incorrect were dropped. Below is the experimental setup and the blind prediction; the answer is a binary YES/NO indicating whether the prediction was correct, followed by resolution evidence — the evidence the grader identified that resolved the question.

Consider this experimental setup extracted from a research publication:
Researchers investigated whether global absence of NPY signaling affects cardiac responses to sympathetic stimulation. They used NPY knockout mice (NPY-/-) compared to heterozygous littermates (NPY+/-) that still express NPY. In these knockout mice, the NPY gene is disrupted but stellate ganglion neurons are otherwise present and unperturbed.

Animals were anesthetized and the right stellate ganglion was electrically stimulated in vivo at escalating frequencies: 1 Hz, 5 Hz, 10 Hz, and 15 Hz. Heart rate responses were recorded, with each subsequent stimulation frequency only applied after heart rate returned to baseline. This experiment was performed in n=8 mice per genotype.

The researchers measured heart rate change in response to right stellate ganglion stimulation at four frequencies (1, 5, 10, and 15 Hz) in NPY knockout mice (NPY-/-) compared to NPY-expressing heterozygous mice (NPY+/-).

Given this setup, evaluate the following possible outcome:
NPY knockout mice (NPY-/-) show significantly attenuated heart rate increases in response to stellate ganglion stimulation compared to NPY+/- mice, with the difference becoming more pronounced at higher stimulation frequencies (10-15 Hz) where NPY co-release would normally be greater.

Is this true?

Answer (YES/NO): YES